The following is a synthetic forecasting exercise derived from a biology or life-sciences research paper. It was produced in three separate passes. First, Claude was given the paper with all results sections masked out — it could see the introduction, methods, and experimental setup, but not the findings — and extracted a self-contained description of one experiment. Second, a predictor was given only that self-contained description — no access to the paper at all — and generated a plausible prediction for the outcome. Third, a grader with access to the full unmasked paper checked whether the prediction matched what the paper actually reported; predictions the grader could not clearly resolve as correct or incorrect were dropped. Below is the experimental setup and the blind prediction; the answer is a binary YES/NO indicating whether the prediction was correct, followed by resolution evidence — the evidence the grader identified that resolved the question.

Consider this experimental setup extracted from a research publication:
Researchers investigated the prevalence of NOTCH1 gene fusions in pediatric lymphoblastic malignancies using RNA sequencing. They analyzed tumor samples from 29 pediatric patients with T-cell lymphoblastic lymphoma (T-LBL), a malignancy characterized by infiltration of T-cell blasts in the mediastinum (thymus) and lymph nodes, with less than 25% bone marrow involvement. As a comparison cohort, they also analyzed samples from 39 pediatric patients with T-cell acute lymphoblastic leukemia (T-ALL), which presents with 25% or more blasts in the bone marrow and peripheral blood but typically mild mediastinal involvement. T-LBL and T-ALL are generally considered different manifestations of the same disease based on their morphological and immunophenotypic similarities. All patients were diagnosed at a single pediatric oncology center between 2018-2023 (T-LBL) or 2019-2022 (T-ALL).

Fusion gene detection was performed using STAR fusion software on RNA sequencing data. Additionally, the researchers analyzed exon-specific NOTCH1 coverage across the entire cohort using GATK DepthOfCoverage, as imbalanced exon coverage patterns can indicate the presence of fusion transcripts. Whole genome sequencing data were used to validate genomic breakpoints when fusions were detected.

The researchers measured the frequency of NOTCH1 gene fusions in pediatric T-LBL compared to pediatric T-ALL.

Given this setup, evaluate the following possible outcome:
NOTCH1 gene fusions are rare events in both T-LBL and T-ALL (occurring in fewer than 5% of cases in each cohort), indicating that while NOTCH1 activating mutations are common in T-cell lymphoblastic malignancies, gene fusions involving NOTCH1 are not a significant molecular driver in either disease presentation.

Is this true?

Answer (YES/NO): NO